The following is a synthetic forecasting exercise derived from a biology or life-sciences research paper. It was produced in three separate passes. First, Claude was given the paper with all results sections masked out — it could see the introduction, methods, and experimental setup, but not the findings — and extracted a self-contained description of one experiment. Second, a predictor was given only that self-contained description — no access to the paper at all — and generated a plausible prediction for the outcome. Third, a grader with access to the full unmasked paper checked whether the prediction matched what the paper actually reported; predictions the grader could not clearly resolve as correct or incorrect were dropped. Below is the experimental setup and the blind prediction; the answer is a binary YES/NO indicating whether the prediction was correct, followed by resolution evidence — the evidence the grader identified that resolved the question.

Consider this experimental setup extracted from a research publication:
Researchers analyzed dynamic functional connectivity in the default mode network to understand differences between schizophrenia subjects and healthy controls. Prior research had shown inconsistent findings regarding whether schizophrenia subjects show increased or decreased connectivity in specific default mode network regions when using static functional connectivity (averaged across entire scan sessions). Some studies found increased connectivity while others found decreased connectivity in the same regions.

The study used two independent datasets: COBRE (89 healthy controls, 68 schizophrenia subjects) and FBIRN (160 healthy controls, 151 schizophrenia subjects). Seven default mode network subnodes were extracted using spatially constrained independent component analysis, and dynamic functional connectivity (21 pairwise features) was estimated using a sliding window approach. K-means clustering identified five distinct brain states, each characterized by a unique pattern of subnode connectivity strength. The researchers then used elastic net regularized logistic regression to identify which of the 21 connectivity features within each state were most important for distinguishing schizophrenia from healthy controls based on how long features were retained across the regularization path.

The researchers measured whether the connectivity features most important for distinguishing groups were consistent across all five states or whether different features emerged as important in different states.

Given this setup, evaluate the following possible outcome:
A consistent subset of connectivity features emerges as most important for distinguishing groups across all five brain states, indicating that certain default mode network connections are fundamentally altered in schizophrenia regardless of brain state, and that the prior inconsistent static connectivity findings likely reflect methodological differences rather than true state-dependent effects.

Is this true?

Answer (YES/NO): NO